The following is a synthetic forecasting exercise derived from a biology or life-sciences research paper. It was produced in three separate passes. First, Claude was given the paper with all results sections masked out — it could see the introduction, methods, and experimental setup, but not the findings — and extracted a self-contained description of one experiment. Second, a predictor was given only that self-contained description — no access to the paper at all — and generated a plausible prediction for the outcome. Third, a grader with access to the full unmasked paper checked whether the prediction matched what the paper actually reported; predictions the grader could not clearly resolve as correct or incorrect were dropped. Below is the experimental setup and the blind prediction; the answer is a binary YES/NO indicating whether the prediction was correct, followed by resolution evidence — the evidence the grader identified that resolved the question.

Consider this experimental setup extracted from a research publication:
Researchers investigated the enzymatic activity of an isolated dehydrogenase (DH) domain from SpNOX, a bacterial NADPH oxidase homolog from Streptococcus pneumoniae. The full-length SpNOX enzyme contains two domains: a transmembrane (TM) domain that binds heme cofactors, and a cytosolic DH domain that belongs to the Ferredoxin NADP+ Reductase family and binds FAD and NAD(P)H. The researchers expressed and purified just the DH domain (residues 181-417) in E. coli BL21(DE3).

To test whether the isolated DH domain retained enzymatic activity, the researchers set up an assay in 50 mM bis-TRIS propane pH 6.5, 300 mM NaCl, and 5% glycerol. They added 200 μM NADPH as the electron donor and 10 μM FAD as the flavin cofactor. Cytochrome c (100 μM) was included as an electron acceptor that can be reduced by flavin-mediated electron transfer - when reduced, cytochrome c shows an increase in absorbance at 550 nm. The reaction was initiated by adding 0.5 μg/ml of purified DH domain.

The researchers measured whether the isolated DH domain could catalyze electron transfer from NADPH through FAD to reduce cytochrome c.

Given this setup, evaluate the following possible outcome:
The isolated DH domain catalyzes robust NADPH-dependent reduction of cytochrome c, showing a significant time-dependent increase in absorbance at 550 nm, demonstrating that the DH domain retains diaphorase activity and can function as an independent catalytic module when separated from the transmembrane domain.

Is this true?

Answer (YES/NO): YES